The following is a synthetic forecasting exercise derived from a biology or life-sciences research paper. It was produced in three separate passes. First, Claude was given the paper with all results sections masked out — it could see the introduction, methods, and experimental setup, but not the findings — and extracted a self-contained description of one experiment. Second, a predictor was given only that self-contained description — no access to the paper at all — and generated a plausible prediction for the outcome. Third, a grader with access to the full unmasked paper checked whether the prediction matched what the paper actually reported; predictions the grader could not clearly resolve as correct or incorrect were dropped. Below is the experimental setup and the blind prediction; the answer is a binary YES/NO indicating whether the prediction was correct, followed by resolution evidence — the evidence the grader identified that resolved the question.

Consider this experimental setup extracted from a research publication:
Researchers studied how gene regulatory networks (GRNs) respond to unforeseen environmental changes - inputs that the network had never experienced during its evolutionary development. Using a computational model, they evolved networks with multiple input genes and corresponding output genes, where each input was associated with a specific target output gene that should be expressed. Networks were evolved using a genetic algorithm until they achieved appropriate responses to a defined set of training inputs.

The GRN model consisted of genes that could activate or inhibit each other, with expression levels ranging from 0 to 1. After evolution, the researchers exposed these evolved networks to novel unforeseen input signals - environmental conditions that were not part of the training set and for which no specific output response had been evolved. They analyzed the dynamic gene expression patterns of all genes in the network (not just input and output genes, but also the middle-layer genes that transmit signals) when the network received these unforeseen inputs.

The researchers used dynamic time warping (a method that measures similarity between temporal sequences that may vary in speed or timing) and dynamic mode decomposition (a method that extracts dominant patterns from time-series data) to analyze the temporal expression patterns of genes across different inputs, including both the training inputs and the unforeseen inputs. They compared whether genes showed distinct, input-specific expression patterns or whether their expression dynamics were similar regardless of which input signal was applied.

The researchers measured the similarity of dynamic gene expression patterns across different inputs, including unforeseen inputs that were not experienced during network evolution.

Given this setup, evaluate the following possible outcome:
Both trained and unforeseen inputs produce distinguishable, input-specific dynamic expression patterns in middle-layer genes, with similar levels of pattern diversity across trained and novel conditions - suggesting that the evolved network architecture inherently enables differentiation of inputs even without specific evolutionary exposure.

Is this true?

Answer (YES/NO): NO